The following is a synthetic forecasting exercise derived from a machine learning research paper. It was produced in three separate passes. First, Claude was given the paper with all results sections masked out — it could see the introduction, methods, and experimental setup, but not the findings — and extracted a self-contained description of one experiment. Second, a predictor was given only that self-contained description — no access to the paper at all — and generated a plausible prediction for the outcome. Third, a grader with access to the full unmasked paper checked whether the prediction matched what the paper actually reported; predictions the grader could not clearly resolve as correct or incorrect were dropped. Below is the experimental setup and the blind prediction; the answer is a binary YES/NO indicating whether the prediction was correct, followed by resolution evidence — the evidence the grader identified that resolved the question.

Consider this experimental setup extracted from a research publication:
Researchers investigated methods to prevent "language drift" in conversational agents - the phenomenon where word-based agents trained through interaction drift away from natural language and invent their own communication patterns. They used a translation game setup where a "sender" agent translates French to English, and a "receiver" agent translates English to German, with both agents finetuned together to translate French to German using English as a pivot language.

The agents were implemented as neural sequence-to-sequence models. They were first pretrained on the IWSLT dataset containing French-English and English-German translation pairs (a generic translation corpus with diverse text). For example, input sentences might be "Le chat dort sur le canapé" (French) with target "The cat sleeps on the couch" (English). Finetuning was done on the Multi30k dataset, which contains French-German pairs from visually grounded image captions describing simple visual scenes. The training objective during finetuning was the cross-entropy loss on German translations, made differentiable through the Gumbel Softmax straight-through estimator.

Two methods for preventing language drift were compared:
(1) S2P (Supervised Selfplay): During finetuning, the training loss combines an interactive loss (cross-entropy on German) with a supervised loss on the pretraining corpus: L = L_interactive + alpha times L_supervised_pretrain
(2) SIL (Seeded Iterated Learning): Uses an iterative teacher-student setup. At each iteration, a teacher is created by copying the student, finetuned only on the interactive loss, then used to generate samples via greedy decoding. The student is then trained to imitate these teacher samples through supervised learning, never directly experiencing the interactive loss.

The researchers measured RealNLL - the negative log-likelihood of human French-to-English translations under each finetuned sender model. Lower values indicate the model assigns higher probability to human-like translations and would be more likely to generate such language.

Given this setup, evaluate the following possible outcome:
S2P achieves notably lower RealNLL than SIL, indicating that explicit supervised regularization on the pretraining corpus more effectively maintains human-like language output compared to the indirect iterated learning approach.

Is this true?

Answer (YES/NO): YES